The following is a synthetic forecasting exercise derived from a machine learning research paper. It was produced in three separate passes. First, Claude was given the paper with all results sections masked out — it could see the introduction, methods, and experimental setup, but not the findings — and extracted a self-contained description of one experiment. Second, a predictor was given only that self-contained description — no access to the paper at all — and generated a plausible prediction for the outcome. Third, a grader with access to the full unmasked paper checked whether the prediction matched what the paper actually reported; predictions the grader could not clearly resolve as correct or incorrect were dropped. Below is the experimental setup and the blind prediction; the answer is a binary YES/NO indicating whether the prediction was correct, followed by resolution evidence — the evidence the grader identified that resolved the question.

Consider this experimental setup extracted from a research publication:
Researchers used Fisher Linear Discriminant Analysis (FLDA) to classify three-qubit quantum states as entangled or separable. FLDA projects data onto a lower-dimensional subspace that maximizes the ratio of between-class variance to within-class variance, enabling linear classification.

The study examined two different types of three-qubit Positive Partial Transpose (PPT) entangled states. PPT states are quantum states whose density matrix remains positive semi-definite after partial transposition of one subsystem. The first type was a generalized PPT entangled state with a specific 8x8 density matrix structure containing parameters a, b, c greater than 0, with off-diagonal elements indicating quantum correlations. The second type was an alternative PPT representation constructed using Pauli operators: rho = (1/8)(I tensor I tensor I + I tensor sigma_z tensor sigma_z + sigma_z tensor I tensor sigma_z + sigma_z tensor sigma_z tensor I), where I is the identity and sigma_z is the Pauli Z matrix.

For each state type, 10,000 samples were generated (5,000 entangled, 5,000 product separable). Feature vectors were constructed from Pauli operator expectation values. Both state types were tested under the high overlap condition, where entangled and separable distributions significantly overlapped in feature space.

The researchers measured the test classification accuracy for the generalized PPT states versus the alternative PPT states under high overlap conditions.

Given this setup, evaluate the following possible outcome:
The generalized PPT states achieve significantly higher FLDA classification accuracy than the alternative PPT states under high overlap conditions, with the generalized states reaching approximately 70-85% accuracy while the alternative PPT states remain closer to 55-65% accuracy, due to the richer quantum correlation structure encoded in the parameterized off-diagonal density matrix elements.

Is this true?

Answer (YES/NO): NO